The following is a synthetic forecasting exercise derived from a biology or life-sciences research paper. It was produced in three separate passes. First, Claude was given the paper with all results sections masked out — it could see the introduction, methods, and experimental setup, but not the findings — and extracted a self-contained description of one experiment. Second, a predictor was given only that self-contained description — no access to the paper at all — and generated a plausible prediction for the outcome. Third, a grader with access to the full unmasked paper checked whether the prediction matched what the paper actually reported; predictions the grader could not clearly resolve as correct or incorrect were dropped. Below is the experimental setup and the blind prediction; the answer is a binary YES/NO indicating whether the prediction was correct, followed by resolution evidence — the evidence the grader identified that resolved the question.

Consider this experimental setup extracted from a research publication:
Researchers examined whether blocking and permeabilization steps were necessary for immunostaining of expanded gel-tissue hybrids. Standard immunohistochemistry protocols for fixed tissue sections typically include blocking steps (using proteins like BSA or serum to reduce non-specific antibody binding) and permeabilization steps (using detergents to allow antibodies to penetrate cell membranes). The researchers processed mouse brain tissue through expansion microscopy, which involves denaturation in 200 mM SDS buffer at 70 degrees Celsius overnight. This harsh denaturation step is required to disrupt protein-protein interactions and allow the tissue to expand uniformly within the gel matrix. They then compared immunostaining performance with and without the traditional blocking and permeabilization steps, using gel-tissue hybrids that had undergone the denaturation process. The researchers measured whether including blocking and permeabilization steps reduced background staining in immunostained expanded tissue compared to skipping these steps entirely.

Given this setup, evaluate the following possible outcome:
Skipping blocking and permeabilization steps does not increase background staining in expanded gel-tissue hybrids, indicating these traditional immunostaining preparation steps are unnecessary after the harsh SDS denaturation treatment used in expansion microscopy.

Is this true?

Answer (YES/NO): YES